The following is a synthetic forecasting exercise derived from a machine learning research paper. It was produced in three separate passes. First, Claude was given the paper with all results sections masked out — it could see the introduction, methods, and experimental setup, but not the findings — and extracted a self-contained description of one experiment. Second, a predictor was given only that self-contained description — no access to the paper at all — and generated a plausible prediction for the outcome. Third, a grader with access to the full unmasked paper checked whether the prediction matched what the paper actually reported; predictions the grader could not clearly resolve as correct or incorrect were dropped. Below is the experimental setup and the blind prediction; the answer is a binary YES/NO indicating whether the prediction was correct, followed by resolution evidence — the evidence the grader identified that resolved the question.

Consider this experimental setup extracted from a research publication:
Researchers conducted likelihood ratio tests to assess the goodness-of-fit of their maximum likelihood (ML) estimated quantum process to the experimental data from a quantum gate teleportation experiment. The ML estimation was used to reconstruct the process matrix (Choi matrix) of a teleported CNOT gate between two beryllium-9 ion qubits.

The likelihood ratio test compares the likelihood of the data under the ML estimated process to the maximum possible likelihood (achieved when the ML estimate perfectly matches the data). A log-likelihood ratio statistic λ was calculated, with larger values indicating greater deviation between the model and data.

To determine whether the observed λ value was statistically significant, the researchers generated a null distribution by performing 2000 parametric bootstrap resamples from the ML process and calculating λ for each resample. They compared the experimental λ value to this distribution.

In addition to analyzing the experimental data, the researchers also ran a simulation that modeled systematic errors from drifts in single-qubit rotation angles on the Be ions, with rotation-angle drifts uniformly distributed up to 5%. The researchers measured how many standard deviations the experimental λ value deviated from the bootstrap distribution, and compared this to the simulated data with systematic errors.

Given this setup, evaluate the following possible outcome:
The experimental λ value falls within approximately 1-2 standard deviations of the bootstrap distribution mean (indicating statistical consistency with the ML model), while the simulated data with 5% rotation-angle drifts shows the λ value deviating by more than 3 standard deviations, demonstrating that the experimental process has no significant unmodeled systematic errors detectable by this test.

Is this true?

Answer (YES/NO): NO